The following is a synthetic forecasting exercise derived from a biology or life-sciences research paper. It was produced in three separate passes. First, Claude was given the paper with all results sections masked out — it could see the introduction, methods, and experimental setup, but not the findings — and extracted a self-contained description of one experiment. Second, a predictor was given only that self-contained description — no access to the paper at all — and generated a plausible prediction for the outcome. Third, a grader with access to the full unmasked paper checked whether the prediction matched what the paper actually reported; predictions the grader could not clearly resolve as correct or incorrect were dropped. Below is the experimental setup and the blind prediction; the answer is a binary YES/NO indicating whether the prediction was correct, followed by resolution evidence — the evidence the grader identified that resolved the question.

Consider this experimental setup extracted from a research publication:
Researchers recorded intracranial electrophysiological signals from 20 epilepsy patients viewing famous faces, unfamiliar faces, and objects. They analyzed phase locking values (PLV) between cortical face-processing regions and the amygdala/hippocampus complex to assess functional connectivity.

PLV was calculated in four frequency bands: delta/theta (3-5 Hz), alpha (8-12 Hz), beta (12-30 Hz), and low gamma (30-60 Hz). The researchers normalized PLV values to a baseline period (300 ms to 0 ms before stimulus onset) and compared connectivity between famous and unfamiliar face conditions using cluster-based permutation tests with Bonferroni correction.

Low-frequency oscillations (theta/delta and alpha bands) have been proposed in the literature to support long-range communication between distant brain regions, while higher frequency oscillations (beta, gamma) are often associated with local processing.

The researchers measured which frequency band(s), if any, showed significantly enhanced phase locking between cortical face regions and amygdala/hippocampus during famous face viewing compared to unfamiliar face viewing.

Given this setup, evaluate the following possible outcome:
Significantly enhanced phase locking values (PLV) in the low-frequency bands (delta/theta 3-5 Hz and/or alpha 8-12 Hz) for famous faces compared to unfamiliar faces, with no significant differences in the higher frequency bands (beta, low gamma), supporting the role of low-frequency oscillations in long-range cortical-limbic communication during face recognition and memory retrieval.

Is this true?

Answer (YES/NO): NO